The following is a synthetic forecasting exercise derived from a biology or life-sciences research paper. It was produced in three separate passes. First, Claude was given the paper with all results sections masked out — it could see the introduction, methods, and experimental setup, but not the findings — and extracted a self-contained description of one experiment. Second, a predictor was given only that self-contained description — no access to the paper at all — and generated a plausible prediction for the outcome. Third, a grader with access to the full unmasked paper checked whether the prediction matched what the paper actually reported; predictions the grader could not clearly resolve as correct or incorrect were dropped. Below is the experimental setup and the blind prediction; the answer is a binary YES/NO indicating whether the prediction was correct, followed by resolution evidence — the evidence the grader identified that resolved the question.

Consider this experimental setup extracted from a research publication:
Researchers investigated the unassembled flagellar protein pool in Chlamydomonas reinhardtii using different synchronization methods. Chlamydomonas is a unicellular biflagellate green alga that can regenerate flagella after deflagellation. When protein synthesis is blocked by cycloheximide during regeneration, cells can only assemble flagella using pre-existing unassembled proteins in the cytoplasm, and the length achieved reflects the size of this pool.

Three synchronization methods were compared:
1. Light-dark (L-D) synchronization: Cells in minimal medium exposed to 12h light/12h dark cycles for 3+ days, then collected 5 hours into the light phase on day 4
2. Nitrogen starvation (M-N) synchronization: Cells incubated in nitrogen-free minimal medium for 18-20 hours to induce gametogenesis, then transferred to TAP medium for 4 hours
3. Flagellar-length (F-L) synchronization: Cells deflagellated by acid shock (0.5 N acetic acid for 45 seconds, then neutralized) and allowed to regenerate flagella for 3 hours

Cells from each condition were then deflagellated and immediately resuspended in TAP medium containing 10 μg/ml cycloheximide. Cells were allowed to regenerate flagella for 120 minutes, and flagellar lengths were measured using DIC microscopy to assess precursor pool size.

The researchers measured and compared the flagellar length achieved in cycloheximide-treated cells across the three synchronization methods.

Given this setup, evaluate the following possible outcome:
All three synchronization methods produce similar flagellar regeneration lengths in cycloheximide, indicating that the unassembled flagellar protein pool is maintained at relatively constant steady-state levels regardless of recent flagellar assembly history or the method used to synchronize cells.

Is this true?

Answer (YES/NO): NO